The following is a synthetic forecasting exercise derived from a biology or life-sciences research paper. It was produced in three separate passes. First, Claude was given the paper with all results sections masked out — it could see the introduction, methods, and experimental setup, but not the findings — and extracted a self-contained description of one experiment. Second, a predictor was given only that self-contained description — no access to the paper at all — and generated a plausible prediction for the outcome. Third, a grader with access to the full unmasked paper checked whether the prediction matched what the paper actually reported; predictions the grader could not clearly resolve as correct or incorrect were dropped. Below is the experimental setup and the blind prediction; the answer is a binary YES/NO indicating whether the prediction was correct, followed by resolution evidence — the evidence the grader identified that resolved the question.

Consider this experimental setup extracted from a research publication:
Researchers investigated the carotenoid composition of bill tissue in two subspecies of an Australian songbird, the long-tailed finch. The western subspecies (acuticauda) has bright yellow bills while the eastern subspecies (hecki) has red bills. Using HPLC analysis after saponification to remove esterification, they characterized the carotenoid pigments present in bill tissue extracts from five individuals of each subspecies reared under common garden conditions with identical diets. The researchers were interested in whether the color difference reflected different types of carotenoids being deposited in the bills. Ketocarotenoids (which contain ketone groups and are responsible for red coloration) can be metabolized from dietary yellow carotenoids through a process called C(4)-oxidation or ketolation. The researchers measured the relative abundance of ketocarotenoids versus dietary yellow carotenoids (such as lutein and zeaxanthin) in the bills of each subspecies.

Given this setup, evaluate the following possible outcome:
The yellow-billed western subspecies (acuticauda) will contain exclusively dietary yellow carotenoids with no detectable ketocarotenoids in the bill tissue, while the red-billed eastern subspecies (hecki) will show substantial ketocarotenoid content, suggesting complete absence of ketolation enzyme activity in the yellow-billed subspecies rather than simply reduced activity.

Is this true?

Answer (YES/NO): NO